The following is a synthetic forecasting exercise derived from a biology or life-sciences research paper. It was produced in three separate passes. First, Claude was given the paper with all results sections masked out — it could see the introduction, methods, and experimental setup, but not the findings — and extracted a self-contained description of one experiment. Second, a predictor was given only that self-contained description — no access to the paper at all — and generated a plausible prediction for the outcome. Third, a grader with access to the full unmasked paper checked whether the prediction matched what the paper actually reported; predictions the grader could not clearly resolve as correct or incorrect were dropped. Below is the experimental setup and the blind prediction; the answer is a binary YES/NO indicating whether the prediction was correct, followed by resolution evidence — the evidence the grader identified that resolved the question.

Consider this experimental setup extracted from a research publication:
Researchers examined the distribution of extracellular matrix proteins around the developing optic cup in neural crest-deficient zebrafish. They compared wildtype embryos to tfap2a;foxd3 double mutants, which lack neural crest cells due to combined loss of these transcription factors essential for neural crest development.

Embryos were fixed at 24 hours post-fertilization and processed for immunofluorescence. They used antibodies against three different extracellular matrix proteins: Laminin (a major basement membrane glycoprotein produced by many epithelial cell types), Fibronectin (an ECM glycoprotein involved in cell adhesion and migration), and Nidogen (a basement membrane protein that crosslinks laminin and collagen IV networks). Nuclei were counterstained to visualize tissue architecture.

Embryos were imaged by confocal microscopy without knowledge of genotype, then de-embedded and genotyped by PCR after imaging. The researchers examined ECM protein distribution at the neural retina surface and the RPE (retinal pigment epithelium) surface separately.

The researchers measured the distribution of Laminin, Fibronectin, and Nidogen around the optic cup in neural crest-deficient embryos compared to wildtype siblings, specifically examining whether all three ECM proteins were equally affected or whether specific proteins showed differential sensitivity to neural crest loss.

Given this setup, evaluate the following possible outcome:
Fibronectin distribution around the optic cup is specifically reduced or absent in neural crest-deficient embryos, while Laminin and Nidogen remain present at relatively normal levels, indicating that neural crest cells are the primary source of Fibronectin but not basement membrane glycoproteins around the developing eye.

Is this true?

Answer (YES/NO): NO